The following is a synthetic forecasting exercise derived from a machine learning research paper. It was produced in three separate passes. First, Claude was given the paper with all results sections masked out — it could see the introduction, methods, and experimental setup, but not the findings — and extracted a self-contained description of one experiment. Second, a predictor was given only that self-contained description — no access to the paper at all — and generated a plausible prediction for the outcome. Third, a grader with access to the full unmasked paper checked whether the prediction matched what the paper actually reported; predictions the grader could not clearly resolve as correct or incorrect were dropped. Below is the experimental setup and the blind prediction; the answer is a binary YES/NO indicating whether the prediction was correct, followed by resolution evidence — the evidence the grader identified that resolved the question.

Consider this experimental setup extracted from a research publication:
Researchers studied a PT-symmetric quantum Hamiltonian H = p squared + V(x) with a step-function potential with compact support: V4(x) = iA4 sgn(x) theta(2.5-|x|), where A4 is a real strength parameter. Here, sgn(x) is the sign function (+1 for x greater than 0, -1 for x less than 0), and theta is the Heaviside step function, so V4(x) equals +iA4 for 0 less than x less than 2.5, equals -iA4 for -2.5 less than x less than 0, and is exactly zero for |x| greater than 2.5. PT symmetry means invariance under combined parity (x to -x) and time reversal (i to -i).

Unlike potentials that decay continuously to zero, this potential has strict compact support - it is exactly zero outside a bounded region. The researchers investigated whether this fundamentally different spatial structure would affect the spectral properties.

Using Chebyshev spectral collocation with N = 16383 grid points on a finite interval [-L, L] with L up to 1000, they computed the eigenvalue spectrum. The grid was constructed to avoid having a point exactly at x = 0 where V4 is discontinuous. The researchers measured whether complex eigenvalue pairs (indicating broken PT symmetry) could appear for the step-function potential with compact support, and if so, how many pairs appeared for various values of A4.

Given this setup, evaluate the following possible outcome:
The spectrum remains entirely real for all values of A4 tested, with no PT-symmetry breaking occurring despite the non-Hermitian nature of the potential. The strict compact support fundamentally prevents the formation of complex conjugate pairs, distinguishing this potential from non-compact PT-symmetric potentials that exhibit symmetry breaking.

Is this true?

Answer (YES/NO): NO